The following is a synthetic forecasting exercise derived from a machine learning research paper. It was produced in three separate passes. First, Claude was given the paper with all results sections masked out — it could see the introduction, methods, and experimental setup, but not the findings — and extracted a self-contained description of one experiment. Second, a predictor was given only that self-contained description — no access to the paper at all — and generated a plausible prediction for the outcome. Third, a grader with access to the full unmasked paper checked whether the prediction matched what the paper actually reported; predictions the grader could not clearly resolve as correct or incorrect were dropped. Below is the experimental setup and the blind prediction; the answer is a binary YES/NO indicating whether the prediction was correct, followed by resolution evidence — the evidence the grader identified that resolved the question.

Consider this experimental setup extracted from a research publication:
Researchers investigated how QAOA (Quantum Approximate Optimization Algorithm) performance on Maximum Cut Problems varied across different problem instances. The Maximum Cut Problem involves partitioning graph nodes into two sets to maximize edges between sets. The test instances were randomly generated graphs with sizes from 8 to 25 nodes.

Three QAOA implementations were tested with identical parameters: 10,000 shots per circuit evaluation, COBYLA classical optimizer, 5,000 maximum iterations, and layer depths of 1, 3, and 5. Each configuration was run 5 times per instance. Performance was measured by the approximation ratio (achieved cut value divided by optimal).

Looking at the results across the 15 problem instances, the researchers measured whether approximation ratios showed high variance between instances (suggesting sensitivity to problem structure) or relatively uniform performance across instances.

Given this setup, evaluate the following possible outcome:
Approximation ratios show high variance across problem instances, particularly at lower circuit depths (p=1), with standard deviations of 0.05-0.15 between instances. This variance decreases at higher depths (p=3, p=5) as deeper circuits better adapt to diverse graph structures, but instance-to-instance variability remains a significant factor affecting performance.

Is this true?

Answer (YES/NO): NO